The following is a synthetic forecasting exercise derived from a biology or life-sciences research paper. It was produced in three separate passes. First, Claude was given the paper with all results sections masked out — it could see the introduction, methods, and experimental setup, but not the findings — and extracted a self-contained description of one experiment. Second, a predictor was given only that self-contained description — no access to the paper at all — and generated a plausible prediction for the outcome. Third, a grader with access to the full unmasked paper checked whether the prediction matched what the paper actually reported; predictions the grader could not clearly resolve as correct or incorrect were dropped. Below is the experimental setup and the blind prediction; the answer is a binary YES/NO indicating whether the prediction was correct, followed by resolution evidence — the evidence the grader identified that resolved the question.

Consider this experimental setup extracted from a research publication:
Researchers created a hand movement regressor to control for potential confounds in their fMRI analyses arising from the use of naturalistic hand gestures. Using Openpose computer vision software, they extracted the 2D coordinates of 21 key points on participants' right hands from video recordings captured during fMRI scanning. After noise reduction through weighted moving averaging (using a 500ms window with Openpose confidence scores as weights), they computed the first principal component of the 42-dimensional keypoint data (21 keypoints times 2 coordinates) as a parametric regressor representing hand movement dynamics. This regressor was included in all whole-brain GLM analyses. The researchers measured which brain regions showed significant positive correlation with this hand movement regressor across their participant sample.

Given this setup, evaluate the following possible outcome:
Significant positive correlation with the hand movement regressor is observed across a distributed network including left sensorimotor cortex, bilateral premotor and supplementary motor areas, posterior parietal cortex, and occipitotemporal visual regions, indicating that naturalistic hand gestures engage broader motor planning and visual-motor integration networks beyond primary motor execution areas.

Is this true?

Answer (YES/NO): NO